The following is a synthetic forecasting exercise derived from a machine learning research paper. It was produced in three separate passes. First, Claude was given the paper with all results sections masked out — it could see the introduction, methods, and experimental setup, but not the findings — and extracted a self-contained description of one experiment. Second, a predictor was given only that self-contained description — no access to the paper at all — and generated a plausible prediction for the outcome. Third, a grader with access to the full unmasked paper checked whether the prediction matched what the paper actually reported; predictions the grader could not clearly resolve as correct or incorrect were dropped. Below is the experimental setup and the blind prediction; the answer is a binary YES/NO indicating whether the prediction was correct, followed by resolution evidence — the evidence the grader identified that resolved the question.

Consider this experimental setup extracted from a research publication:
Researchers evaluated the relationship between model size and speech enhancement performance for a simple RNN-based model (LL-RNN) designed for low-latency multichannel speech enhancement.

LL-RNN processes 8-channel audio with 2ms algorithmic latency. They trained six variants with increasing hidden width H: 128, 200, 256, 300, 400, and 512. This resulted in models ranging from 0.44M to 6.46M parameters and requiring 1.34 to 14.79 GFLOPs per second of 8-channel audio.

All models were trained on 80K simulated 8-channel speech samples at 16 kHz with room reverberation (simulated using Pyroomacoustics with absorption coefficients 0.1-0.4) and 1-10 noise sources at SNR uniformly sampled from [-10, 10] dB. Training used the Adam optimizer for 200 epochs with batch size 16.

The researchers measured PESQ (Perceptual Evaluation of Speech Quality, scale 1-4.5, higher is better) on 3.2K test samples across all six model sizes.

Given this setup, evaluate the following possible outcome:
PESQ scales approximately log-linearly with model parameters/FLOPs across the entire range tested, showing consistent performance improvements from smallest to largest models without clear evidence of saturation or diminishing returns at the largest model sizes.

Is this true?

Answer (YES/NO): NO